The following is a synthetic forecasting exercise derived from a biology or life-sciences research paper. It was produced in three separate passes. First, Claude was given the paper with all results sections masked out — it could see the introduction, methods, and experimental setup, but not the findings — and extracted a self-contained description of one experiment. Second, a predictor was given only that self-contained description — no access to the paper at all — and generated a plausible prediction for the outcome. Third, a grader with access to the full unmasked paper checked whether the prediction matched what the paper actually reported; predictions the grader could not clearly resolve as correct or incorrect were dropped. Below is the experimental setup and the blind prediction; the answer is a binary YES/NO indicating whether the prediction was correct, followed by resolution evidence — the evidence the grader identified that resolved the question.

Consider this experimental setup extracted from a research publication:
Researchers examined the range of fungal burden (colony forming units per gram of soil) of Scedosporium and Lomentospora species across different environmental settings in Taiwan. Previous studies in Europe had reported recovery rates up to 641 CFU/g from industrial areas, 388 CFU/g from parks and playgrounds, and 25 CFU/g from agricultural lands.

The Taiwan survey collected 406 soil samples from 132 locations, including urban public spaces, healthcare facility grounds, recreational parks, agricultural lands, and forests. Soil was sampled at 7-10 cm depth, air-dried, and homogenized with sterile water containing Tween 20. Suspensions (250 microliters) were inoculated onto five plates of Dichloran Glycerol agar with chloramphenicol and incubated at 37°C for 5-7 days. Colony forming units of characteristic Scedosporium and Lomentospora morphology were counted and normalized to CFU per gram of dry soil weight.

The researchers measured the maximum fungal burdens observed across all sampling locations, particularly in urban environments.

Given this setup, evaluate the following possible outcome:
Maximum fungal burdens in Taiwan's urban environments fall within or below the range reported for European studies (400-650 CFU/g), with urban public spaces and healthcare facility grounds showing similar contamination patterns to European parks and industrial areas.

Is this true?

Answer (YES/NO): NO